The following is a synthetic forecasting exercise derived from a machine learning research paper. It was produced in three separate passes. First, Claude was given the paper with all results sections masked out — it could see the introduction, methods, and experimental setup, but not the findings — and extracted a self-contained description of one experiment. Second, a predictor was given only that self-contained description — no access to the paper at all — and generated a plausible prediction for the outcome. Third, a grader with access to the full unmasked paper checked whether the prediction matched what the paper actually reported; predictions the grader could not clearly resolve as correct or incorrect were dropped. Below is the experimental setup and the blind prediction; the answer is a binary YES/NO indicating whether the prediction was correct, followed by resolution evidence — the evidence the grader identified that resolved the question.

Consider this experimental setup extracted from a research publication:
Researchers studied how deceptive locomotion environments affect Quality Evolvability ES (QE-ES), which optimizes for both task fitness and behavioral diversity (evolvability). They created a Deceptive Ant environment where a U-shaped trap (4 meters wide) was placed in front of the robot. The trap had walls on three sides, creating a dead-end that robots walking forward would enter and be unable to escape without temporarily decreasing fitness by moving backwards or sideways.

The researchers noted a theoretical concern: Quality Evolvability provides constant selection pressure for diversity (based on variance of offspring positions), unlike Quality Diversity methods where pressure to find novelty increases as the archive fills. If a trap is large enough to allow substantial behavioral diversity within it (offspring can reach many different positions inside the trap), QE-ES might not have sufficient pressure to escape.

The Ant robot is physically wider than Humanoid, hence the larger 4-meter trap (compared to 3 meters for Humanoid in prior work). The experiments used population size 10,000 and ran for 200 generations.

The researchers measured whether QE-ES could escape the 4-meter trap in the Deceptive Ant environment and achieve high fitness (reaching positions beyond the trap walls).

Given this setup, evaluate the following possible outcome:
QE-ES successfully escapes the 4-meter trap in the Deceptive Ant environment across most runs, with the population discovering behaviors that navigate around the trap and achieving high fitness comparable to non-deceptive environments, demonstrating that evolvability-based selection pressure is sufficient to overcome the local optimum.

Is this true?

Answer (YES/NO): YES